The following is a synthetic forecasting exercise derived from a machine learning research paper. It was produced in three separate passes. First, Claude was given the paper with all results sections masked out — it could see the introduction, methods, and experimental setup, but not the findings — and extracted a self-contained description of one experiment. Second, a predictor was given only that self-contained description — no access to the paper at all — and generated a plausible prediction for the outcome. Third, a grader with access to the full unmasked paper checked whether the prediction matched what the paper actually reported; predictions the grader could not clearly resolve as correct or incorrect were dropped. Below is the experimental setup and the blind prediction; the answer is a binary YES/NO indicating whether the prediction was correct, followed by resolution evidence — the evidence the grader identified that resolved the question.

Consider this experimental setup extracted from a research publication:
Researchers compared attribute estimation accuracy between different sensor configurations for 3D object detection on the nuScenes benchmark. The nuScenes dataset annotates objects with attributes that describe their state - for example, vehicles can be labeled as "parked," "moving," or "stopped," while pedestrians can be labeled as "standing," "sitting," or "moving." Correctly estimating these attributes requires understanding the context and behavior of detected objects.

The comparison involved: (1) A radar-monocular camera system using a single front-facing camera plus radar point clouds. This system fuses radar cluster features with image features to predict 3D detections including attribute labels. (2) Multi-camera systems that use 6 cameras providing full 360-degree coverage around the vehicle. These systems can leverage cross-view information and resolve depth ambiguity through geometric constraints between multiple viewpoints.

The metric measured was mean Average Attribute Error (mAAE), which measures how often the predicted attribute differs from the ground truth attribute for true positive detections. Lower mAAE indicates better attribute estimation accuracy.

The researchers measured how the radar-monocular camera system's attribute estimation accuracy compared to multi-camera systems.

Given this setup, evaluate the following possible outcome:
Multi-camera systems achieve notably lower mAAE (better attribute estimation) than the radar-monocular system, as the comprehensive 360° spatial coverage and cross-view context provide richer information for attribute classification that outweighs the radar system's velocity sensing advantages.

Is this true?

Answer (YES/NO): NO